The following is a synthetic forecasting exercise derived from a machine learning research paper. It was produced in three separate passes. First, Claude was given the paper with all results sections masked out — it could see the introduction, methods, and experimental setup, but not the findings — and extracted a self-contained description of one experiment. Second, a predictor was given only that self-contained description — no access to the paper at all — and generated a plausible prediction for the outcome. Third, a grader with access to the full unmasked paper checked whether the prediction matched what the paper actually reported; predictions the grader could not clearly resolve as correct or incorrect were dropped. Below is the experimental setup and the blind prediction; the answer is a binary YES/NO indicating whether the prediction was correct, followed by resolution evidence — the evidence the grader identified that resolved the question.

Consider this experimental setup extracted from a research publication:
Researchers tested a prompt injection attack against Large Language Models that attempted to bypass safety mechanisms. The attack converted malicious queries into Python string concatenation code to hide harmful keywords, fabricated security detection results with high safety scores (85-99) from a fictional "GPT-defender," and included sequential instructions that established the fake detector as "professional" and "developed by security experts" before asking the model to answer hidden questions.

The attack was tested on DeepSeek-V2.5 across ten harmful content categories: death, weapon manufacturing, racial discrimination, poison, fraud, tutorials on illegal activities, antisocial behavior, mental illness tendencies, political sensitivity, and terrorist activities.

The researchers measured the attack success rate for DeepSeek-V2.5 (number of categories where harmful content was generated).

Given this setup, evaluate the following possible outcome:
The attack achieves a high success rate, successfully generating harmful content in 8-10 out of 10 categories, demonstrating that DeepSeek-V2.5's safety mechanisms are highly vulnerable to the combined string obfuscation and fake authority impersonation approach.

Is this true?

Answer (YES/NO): NO